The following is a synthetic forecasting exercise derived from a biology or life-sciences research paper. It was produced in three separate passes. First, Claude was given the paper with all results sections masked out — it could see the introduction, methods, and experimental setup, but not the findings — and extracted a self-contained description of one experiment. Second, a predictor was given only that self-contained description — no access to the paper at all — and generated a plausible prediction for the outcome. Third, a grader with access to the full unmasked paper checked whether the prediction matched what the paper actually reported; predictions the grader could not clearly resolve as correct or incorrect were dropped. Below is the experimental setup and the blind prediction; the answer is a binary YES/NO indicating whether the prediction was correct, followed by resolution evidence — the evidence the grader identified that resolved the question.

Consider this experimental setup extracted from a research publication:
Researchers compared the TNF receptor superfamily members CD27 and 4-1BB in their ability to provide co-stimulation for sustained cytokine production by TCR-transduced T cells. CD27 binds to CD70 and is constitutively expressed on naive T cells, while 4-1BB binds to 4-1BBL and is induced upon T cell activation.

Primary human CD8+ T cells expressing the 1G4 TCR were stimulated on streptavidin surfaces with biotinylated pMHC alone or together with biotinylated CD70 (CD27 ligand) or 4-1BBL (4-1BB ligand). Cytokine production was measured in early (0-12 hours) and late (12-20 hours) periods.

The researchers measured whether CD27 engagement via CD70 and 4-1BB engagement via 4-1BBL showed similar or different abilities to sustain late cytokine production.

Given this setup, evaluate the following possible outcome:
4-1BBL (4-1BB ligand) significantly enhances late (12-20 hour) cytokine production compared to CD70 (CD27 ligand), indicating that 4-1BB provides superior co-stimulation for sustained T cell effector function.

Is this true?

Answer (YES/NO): YES